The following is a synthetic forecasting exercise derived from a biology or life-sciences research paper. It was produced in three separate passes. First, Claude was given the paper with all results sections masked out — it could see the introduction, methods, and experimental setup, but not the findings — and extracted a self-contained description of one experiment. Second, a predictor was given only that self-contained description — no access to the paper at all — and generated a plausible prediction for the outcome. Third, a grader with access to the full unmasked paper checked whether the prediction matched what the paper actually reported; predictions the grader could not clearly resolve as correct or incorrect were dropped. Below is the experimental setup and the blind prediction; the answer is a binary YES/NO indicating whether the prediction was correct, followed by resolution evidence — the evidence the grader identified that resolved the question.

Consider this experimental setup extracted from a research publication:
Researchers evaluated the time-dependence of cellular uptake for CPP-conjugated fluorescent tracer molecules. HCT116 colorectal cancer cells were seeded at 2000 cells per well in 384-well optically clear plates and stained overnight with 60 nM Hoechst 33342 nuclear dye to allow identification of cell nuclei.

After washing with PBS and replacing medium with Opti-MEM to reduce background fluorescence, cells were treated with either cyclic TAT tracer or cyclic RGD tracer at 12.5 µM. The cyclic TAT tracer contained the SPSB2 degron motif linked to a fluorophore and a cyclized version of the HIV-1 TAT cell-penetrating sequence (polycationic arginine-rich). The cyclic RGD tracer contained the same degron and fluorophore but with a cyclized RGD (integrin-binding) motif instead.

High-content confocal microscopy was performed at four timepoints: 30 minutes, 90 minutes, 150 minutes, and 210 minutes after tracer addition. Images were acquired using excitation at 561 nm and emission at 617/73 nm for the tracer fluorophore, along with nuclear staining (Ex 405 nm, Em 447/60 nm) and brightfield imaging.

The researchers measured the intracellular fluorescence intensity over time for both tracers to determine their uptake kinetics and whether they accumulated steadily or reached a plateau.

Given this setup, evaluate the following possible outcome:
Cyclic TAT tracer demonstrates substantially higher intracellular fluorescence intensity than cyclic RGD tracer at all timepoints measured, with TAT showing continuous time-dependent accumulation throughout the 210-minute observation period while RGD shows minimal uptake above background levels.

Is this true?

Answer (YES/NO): YES